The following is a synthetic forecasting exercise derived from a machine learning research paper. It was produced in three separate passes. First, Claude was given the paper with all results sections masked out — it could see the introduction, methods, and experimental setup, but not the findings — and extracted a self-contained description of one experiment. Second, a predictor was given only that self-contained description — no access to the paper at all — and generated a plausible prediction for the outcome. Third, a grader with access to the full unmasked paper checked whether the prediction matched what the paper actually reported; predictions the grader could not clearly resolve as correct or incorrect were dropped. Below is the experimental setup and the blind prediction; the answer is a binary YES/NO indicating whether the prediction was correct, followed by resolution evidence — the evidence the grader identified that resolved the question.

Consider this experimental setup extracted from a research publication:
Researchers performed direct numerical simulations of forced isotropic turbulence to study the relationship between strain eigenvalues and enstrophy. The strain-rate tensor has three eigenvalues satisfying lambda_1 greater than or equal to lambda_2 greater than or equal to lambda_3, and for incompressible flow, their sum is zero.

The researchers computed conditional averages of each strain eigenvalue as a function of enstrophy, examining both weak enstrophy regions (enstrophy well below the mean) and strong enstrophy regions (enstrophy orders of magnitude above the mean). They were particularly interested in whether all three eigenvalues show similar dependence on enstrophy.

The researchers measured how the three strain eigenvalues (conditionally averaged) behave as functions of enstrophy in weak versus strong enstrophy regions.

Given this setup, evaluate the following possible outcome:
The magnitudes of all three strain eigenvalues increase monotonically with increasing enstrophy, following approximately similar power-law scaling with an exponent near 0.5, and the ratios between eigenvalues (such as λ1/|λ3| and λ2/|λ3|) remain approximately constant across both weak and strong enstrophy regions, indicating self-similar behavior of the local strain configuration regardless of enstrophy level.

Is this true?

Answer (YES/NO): NO